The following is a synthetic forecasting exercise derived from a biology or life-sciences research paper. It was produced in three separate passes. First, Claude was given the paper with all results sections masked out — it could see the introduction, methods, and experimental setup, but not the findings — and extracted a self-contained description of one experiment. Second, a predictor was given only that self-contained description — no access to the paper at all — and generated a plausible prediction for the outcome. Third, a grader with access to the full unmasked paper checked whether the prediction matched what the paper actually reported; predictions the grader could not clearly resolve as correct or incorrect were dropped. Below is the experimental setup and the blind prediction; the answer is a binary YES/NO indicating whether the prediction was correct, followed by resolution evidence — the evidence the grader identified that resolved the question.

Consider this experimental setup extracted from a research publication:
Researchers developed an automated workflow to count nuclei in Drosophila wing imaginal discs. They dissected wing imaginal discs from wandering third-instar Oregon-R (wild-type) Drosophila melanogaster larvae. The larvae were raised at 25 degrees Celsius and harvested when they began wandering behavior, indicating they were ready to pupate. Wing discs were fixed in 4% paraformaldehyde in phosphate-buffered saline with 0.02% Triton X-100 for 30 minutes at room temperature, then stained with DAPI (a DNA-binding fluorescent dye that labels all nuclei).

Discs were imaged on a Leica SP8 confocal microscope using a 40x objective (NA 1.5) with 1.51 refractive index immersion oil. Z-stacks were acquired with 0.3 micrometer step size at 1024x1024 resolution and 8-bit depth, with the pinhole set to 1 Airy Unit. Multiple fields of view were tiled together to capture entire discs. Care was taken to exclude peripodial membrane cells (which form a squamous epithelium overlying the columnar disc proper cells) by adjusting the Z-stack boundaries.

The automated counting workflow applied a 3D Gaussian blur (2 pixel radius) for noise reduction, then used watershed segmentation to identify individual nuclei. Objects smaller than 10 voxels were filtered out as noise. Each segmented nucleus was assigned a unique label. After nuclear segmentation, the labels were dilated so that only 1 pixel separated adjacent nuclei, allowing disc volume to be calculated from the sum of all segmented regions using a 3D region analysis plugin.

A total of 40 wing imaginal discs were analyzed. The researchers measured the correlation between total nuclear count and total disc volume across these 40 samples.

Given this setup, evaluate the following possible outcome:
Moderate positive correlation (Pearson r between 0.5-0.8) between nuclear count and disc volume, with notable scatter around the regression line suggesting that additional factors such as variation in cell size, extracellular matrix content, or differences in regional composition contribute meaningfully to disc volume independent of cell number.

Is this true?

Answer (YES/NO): NO